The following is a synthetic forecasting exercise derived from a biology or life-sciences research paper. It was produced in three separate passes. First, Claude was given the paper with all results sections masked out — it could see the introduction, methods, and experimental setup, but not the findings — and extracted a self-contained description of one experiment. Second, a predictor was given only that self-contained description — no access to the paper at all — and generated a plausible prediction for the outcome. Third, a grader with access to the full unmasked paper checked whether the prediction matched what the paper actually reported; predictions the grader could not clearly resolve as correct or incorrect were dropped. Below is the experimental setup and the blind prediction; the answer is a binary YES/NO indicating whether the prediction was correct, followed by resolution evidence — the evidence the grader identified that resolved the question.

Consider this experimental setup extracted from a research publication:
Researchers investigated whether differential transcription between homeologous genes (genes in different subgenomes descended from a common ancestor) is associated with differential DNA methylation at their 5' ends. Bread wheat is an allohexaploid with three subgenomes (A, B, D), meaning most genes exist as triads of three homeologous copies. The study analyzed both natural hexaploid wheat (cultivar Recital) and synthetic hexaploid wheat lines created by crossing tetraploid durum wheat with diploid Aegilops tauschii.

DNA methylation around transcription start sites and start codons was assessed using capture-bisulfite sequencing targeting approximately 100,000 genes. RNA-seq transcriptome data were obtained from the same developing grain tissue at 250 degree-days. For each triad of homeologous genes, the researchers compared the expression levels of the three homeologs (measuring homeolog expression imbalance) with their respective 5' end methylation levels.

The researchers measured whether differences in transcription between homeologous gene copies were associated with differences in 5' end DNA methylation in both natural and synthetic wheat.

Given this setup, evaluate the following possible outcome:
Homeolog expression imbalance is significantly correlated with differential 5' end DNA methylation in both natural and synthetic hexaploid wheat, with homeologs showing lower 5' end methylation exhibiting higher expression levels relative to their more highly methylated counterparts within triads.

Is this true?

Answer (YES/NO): NO